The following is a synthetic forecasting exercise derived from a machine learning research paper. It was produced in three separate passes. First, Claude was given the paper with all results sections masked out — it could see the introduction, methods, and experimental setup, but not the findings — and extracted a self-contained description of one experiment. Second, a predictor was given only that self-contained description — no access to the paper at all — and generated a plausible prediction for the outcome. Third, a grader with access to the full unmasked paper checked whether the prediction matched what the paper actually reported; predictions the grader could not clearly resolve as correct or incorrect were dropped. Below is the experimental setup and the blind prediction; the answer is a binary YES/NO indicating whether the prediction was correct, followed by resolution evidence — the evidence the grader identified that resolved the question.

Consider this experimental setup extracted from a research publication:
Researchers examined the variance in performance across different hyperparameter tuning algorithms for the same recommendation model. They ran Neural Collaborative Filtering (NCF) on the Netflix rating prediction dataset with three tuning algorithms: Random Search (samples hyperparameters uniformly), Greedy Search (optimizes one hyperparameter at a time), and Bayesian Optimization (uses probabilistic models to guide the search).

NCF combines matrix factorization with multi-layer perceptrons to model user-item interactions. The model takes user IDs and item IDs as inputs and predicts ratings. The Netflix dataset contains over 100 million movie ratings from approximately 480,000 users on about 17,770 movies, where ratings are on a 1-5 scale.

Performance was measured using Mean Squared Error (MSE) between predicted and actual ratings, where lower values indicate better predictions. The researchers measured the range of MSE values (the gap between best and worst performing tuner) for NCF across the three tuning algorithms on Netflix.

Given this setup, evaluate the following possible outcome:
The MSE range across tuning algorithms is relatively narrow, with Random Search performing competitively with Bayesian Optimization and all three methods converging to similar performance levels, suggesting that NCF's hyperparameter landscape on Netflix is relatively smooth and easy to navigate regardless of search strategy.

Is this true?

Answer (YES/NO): NO